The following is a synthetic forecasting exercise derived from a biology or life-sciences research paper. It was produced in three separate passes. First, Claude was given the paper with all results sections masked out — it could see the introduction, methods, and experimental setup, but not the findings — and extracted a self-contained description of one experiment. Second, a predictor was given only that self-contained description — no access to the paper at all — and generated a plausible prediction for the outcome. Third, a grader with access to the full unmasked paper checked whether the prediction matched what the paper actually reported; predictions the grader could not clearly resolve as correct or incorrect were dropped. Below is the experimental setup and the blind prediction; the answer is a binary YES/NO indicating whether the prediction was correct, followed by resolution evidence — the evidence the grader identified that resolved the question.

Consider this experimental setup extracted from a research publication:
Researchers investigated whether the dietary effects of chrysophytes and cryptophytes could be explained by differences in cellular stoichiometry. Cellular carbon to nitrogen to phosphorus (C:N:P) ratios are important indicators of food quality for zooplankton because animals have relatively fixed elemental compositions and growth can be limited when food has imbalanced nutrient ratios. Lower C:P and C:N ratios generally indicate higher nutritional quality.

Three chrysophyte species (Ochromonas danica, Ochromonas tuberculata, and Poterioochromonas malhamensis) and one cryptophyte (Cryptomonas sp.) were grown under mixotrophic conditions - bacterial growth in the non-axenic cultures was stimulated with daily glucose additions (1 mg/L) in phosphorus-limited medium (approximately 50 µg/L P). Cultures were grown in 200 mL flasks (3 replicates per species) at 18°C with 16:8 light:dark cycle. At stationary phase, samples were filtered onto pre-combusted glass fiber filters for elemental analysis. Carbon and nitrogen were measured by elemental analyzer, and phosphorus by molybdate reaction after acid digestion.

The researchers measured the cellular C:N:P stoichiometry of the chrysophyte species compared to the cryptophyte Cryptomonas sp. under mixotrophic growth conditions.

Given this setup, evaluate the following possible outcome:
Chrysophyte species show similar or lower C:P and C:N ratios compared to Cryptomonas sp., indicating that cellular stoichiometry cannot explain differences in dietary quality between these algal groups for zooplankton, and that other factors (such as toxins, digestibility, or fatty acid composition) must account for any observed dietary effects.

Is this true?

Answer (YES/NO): YES